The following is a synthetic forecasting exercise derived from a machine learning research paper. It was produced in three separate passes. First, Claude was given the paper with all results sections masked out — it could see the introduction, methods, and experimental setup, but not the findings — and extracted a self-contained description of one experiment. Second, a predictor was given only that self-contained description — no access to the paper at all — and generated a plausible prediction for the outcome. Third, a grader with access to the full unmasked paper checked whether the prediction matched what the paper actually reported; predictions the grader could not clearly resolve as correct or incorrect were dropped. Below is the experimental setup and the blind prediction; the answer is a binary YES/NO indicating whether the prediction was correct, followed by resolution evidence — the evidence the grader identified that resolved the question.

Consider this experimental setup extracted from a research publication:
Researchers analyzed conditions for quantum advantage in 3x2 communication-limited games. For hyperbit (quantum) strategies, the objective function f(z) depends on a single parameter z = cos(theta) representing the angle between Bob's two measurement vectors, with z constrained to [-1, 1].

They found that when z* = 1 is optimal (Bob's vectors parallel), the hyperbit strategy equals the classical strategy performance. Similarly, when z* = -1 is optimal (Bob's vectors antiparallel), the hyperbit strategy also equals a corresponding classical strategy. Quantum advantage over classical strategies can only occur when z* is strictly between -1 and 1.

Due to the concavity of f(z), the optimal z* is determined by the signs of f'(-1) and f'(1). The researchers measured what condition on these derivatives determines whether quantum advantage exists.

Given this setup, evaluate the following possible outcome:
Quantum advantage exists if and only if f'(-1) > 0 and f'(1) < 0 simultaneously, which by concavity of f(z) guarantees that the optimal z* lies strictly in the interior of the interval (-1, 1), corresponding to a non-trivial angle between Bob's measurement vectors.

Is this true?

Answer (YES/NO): YES